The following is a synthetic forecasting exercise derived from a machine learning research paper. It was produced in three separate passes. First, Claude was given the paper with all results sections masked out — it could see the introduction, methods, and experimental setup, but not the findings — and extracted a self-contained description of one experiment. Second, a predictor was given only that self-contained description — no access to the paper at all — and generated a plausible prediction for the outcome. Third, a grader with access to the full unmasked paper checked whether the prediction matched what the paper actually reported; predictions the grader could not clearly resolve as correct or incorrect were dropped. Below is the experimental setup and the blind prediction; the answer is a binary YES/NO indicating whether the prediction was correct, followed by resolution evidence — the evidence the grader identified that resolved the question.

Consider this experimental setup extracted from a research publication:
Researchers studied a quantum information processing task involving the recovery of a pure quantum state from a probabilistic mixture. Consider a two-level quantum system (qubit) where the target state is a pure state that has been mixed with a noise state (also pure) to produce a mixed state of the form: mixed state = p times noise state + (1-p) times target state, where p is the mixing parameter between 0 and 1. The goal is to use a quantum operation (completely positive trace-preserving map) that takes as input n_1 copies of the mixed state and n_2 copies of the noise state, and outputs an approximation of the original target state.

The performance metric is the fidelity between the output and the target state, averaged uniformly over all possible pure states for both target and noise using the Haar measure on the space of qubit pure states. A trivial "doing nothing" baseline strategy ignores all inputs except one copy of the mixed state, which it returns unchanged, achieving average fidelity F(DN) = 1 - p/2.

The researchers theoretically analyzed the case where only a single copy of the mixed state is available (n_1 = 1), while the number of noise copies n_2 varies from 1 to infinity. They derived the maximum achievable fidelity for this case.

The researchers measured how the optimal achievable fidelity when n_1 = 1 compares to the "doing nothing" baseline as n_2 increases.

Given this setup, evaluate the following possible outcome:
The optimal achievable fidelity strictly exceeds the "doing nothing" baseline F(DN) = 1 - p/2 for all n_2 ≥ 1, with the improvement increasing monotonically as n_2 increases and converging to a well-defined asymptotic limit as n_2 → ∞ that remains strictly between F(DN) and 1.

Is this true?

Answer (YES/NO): NO